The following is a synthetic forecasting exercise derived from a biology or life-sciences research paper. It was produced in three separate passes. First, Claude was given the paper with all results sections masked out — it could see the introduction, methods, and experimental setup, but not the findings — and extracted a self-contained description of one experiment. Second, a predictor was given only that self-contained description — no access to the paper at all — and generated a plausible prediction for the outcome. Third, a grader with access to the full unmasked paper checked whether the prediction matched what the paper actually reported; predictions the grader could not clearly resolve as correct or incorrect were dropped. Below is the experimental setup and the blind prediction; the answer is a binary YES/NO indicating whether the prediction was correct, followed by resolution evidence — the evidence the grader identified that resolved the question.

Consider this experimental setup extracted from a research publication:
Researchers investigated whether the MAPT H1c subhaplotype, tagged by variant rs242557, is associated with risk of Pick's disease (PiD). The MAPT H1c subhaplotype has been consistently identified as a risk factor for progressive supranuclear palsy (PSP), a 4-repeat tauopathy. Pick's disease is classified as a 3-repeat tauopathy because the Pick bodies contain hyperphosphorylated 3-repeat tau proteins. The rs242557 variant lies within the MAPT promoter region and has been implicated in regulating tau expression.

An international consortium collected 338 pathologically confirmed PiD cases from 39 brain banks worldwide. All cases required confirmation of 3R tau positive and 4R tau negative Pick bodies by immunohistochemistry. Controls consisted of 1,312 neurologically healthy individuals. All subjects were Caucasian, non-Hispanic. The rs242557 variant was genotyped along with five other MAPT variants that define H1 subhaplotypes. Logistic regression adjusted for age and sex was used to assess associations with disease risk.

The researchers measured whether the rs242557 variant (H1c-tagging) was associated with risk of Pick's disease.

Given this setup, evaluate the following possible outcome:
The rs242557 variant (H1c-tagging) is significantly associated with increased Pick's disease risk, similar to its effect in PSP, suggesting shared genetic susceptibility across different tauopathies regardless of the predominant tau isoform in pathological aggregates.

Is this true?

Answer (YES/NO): NO